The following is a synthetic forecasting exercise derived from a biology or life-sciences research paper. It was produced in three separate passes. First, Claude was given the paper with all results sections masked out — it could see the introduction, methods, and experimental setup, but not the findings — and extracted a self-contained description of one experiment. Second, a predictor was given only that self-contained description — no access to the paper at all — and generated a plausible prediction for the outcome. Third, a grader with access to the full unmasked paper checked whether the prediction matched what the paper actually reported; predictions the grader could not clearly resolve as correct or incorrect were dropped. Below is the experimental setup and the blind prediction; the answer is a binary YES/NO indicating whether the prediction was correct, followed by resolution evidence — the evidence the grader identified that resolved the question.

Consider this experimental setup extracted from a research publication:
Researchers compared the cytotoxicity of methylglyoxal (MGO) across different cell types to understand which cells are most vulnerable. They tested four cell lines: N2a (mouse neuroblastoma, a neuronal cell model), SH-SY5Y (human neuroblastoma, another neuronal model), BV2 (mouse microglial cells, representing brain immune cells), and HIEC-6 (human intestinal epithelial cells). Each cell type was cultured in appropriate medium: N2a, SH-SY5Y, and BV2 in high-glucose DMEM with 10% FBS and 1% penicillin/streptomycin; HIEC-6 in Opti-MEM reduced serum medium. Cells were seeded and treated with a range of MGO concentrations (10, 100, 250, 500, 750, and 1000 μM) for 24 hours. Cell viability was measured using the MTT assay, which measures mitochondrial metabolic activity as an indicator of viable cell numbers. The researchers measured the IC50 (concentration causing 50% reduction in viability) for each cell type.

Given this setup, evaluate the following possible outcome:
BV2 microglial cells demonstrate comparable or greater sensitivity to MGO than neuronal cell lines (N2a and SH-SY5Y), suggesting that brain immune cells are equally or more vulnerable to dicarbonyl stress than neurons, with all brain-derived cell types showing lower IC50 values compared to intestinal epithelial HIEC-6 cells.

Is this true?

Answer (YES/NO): NO